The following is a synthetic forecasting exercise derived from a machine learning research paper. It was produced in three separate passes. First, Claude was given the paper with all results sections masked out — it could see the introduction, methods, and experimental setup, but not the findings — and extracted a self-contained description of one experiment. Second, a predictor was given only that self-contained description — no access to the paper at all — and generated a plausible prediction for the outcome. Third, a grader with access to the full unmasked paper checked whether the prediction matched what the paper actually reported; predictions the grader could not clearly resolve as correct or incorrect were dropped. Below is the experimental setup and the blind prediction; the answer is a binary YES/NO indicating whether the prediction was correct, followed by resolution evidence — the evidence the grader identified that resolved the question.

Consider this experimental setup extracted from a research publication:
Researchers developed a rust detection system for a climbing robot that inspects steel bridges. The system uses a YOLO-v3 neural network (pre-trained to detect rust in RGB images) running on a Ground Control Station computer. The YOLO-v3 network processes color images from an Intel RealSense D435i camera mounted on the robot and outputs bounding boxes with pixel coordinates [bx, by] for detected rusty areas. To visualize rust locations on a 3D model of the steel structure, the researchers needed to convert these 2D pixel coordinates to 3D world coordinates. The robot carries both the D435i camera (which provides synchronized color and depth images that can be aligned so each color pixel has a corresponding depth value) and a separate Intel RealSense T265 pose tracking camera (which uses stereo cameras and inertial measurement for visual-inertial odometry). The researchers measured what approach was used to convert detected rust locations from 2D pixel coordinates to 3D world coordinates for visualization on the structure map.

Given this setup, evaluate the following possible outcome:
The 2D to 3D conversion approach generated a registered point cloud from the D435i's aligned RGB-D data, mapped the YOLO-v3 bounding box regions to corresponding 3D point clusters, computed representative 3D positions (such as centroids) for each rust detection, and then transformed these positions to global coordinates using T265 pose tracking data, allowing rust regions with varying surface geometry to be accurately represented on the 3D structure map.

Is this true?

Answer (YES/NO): NO